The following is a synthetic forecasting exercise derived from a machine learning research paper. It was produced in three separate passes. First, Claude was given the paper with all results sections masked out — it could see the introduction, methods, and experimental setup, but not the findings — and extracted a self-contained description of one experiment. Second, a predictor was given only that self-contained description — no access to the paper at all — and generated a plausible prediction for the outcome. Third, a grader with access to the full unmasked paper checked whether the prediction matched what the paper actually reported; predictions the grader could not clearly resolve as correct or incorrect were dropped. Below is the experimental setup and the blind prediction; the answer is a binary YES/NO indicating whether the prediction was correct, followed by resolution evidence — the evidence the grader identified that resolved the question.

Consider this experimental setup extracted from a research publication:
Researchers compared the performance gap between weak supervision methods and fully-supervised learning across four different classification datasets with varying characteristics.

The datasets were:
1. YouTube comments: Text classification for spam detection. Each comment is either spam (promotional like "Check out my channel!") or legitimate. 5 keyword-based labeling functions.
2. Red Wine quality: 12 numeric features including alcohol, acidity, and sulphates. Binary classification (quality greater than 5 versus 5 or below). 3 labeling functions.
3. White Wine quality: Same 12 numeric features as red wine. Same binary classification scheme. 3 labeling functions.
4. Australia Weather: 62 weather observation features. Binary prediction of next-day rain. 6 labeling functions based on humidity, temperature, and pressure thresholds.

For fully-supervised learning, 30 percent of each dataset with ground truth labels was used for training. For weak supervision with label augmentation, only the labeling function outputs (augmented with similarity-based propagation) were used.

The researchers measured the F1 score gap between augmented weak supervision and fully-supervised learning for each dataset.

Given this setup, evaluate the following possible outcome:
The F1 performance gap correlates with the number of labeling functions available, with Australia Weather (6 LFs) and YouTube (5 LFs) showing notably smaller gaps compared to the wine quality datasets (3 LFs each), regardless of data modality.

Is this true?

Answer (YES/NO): NO